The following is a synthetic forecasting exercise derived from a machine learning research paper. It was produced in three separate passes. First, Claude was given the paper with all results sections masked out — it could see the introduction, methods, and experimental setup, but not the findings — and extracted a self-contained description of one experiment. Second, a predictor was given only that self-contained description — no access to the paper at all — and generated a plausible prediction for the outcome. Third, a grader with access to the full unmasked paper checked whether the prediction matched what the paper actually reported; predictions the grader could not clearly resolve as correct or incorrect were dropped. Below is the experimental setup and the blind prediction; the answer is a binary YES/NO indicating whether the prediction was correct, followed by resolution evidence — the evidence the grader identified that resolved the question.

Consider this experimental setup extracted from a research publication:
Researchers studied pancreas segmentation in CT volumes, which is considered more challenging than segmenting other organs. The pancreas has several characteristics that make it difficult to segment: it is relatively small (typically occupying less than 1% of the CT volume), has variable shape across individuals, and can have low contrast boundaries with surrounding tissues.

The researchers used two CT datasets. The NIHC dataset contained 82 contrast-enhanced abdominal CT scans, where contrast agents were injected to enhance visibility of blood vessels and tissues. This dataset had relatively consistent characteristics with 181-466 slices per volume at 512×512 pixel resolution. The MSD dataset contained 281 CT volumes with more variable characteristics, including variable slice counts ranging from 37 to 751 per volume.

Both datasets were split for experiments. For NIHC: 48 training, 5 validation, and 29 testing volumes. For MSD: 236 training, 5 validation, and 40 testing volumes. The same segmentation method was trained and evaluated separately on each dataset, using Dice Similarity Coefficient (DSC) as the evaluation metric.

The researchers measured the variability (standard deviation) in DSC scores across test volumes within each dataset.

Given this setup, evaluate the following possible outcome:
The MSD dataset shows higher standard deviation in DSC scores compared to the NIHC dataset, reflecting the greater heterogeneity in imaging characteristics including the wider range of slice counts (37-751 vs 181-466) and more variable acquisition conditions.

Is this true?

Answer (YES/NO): YES